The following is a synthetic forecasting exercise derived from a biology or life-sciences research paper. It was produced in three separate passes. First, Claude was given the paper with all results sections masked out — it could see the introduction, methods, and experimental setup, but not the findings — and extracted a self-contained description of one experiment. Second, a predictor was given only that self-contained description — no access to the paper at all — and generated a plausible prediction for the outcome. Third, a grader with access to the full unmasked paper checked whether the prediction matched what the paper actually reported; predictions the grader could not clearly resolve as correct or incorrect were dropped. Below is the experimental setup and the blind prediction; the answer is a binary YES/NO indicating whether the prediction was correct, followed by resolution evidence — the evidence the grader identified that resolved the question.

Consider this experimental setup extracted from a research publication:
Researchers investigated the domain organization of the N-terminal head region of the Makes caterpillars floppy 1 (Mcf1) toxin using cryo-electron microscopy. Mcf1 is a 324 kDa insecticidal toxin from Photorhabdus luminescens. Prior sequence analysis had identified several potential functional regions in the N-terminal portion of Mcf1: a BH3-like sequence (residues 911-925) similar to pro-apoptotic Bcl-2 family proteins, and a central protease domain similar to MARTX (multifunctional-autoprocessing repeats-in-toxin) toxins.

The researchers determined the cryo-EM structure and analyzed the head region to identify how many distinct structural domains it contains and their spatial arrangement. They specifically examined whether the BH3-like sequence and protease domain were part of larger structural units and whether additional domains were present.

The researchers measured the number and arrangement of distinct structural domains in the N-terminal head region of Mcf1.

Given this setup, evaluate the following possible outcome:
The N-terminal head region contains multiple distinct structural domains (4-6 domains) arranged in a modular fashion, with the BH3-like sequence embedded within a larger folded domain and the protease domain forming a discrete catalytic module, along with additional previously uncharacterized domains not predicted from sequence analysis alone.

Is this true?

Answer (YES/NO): NO